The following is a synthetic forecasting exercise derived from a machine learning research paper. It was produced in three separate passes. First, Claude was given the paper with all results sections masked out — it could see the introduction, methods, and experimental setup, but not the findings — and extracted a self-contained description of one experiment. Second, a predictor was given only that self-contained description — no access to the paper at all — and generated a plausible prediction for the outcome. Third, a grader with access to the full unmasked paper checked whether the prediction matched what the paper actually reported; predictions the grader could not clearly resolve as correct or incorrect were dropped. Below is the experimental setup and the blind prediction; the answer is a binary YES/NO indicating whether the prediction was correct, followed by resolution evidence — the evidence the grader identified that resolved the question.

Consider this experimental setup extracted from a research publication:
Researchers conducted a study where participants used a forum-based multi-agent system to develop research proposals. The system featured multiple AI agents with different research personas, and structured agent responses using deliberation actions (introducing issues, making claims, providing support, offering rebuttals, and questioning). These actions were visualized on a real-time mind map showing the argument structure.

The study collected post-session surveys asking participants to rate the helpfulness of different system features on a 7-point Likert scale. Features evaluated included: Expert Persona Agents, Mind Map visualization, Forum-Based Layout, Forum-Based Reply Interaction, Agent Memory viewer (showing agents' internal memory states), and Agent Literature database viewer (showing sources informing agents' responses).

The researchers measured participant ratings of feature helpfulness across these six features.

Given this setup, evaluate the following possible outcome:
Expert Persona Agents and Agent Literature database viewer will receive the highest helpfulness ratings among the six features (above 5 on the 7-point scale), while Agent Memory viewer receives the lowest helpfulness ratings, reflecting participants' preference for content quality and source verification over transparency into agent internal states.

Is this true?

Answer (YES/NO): NO